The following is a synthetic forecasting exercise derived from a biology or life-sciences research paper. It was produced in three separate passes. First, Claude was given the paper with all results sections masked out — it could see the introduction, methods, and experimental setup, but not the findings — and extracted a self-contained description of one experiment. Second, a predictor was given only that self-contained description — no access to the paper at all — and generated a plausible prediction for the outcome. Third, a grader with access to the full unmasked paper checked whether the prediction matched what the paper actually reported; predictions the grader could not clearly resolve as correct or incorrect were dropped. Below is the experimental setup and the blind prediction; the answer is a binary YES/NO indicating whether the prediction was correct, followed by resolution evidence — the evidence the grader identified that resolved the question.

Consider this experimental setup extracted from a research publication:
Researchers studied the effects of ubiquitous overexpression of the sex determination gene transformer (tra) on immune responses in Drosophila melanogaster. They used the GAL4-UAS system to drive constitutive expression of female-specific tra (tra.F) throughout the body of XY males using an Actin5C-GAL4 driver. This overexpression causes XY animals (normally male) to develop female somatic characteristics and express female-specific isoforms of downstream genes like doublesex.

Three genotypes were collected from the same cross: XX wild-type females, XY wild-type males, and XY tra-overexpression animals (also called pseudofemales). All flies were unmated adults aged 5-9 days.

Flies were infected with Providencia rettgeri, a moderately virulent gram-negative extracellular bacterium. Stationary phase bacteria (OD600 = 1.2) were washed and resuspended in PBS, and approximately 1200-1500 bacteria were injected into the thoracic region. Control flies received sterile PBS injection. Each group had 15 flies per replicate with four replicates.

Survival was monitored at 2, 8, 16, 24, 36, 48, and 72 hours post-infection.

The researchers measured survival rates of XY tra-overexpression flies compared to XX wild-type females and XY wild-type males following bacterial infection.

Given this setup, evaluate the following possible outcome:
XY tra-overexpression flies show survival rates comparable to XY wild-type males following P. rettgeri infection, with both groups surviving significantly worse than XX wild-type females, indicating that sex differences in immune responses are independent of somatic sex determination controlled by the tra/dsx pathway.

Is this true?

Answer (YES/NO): NO